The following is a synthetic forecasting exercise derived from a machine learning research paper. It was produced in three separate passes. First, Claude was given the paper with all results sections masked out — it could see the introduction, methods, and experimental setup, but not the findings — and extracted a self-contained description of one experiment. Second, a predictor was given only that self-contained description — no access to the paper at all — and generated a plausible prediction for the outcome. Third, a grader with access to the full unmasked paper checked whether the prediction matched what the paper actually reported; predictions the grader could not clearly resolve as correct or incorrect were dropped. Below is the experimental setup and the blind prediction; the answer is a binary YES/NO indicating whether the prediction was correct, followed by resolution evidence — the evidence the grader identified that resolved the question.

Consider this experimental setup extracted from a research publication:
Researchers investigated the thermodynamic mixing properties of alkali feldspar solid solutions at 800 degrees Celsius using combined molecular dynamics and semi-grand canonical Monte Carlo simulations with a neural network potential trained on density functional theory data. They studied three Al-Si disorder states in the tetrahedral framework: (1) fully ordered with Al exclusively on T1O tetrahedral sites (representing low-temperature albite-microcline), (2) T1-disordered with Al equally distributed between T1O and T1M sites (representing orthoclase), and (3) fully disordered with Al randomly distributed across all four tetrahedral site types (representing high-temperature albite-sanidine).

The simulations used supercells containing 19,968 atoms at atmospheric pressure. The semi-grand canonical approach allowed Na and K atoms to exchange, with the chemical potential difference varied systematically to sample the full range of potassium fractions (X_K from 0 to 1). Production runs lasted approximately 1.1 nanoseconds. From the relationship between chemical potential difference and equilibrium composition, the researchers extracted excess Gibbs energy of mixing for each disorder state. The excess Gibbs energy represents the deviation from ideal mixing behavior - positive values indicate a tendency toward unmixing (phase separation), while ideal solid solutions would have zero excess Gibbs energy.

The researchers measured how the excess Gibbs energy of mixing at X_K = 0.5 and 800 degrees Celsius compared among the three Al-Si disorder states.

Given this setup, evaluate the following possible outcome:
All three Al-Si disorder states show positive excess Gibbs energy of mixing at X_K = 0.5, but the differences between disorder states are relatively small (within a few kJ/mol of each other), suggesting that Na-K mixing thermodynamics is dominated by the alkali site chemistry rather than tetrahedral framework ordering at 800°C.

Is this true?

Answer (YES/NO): NO